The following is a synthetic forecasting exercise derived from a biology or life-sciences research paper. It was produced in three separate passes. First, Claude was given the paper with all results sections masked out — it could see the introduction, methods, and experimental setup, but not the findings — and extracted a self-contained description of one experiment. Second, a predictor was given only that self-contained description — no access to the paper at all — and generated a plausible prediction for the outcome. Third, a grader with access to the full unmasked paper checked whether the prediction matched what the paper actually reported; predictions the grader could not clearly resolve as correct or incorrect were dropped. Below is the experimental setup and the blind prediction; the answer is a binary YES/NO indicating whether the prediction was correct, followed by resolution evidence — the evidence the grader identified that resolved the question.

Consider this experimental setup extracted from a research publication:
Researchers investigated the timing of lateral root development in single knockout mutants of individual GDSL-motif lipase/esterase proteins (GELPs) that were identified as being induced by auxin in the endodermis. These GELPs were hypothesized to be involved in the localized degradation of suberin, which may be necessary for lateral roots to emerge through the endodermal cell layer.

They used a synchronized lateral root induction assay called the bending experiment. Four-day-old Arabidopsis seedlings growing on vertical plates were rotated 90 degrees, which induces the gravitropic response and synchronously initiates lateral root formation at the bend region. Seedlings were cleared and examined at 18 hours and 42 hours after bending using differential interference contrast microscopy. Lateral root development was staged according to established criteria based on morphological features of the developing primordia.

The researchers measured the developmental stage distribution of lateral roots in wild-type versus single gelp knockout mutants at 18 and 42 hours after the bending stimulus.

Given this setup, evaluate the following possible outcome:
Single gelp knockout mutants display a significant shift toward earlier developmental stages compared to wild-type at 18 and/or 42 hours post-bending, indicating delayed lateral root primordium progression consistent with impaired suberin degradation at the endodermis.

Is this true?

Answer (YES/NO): NO